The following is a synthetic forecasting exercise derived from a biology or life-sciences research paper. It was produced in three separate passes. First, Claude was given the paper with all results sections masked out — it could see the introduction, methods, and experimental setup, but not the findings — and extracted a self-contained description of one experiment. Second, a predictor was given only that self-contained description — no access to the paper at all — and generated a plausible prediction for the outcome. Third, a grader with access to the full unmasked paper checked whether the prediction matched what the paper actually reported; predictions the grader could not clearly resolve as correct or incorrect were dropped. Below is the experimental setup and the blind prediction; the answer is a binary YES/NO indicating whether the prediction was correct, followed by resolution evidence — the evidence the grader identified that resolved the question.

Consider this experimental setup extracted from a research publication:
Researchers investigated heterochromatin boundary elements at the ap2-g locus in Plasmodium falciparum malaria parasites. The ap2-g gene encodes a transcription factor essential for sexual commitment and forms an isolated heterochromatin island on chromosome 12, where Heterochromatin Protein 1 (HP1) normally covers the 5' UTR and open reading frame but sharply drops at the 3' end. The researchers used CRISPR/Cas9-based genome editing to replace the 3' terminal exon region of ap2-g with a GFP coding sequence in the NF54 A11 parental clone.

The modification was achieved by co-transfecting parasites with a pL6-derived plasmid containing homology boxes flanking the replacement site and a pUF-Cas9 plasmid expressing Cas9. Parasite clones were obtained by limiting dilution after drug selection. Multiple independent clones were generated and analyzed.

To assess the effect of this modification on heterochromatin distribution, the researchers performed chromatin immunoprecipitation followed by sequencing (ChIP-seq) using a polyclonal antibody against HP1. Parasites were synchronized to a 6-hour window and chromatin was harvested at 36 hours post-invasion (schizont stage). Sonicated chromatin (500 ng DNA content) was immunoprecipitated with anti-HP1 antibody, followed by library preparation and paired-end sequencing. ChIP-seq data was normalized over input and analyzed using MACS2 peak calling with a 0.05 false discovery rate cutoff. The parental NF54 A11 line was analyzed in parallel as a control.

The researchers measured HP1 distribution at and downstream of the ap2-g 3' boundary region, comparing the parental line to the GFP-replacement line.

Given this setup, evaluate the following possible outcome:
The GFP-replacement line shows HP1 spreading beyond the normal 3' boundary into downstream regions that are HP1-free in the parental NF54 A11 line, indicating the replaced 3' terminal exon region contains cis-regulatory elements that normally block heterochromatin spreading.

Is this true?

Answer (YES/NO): YES